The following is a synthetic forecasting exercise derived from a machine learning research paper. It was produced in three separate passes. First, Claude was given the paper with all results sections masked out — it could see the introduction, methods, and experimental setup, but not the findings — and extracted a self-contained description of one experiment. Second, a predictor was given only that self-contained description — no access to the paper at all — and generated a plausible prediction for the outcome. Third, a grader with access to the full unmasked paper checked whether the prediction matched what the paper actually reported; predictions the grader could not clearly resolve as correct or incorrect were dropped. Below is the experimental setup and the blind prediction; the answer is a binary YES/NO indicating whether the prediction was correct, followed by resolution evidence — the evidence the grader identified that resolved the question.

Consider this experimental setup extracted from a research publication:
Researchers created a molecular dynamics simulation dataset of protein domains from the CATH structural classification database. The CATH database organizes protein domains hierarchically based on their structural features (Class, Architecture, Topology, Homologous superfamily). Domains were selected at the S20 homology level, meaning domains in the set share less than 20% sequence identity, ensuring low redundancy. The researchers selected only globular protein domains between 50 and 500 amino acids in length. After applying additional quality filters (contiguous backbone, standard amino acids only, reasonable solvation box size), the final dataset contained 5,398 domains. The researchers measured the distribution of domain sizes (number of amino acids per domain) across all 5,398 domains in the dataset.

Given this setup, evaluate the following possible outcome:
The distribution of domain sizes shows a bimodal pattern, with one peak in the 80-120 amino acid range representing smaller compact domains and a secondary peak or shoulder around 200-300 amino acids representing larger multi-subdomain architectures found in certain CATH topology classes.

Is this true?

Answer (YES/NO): NO